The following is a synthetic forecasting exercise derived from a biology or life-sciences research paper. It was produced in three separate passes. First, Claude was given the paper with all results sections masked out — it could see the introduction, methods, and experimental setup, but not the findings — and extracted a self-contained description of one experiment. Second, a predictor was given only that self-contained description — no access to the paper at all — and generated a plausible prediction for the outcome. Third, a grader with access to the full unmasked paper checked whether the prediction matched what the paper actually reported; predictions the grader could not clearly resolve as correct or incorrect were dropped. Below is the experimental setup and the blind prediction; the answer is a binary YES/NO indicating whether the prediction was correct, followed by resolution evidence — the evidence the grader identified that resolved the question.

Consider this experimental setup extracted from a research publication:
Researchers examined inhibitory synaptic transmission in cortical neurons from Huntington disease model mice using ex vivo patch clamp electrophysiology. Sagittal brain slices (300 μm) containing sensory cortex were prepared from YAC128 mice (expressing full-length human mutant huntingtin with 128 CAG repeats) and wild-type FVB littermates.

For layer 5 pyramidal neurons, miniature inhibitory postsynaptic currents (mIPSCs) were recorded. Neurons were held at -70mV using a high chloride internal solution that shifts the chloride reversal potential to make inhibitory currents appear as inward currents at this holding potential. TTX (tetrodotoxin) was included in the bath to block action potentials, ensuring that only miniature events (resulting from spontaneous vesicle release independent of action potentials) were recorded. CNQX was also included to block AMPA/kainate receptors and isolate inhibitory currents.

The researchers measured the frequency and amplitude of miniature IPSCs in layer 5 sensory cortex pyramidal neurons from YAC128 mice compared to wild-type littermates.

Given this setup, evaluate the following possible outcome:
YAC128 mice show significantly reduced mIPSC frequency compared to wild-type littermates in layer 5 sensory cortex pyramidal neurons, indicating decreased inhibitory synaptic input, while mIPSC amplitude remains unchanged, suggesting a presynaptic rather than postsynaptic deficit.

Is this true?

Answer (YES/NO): NO